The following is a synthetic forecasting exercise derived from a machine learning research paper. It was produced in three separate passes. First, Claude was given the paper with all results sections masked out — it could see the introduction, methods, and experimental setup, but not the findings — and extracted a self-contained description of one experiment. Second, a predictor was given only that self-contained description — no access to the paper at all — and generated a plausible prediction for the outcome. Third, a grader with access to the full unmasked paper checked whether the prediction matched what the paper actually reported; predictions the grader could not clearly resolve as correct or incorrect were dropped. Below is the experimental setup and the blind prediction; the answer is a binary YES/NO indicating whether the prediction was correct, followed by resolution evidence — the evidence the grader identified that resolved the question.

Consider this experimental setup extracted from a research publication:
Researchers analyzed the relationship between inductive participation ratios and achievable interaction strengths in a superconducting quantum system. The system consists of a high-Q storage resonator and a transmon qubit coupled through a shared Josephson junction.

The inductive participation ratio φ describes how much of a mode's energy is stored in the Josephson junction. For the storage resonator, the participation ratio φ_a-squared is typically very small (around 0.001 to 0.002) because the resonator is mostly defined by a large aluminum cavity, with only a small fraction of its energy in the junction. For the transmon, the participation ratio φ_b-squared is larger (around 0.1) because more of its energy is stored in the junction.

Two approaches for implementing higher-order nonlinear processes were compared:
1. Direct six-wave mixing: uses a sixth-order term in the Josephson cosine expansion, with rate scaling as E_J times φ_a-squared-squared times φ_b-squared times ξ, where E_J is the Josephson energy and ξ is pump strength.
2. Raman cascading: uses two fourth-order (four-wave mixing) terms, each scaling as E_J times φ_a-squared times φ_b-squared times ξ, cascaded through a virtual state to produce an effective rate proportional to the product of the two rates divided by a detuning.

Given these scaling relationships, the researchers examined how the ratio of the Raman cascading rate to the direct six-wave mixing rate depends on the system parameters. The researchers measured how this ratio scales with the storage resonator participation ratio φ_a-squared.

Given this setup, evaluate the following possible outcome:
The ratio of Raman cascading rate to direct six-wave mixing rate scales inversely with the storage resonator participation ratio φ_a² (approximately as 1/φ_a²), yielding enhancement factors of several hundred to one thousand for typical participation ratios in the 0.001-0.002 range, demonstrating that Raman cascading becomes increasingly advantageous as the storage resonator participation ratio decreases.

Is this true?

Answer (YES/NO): YES